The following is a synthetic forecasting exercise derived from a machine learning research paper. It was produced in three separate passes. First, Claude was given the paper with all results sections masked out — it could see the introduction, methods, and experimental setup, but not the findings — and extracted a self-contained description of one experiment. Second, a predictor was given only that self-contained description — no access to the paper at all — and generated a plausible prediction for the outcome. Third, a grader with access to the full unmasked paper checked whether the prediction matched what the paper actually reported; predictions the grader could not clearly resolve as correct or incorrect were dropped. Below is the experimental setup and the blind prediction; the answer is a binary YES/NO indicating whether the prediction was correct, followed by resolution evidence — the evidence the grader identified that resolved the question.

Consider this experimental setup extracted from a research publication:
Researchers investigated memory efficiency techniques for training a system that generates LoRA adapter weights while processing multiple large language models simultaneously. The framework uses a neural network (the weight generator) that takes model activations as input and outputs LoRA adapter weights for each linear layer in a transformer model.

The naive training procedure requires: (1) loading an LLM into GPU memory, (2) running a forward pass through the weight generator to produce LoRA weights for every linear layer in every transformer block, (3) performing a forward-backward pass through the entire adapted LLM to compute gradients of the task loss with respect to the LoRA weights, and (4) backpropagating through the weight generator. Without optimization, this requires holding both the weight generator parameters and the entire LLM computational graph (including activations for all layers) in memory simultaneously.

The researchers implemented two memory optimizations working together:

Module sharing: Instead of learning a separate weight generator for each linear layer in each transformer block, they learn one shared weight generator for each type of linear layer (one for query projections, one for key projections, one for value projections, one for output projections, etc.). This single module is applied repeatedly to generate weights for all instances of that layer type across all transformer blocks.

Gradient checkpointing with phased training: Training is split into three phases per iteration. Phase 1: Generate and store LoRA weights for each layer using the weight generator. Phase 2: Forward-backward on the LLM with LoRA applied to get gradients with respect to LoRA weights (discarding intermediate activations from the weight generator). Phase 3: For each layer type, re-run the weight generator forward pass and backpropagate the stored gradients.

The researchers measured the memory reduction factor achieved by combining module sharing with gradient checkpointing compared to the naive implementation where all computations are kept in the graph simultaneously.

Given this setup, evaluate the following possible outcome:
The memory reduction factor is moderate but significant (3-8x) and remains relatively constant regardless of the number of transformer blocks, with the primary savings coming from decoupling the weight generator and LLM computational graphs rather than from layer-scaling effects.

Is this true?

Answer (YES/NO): NO